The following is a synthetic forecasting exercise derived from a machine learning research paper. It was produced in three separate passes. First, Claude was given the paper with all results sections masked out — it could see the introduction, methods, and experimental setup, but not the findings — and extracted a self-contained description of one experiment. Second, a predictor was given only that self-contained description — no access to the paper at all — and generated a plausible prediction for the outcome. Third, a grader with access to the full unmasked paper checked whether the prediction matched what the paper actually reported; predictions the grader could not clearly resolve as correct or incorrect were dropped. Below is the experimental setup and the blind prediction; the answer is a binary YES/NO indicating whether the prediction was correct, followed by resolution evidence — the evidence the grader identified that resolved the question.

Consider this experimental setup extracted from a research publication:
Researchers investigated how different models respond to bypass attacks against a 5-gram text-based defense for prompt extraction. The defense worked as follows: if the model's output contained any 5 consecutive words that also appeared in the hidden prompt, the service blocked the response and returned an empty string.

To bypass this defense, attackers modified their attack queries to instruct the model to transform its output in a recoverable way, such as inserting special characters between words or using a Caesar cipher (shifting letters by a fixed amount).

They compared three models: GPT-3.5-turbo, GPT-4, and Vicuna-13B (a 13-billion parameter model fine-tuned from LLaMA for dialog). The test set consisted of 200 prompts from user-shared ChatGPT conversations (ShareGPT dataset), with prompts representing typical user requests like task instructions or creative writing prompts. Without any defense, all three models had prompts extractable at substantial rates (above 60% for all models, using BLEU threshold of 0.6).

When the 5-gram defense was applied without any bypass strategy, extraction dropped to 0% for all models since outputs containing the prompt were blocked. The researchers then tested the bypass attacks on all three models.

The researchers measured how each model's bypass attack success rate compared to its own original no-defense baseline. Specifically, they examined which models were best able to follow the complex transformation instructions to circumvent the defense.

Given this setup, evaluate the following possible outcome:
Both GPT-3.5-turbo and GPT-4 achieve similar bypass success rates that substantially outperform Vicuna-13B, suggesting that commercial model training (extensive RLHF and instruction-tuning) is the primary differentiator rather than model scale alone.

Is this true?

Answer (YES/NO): NO